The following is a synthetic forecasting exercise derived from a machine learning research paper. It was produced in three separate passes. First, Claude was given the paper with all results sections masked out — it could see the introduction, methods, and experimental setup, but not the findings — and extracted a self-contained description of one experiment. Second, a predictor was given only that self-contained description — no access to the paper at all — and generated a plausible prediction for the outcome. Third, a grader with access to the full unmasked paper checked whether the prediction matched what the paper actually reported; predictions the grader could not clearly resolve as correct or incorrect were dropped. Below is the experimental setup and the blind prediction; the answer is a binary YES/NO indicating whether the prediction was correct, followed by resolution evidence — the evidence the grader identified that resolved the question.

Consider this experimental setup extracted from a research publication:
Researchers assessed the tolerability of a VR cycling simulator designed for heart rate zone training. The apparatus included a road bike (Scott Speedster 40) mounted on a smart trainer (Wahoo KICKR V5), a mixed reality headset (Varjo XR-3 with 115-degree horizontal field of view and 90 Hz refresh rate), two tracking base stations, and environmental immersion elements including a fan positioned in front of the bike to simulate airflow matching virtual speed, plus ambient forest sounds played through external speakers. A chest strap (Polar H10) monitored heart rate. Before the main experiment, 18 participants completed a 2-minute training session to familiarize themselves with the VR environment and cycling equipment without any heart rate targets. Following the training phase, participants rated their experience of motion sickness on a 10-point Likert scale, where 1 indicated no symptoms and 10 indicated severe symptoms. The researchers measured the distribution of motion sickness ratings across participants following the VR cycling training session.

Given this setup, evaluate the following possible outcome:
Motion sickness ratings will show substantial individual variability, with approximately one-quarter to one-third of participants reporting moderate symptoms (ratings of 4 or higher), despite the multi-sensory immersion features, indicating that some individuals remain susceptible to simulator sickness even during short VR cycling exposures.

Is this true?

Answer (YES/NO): NO